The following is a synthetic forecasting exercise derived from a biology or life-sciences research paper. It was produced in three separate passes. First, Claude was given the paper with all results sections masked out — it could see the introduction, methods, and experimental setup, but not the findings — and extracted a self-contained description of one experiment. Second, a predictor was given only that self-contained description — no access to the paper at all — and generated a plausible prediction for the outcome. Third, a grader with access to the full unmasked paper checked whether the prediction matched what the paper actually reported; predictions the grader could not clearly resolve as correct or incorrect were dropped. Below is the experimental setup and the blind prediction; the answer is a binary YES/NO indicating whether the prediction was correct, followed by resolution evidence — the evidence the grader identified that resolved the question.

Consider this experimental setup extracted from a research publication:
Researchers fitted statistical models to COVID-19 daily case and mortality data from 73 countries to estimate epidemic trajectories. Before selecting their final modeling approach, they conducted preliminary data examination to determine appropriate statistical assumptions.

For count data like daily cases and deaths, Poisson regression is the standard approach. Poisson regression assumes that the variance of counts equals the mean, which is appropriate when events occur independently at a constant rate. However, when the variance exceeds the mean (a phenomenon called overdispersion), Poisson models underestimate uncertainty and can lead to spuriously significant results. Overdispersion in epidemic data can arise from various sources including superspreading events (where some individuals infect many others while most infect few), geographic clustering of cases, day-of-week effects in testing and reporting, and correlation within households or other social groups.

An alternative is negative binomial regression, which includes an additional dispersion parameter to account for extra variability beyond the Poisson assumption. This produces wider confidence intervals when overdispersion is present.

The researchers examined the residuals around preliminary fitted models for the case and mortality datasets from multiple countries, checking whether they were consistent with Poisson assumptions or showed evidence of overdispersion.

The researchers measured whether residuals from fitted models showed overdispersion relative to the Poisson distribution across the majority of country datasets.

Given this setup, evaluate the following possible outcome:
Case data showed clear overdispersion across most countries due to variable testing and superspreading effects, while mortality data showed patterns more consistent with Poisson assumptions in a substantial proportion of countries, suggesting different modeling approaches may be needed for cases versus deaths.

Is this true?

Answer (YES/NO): NO